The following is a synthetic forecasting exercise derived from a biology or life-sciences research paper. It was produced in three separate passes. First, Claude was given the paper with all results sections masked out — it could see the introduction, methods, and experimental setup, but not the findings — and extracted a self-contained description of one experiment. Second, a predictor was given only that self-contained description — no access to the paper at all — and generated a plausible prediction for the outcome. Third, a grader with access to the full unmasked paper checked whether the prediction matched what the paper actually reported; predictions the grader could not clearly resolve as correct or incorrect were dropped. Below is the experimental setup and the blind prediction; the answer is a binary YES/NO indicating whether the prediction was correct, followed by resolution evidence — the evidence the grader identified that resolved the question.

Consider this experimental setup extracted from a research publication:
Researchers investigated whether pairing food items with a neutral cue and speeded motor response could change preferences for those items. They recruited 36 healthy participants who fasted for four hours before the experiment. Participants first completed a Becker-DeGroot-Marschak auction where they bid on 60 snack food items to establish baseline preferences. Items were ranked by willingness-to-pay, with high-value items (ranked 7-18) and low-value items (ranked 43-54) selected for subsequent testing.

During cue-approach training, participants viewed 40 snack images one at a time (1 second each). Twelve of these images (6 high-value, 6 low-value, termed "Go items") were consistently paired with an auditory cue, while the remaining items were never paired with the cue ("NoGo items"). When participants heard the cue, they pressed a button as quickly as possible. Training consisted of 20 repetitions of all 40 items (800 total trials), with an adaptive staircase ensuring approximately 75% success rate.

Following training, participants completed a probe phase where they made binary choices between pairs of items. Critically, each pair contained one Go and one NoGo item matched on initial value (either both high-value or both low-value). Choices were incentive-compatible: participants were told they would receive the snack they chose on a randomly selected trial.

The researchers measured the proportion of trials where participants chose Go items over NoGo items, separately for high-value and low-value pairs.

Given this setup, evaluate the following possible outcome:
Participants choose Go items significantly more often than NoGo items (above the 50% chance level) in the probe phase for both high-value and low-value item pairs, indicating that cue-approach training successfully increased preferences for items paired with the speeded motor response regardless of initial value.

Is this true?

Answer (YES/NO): NO